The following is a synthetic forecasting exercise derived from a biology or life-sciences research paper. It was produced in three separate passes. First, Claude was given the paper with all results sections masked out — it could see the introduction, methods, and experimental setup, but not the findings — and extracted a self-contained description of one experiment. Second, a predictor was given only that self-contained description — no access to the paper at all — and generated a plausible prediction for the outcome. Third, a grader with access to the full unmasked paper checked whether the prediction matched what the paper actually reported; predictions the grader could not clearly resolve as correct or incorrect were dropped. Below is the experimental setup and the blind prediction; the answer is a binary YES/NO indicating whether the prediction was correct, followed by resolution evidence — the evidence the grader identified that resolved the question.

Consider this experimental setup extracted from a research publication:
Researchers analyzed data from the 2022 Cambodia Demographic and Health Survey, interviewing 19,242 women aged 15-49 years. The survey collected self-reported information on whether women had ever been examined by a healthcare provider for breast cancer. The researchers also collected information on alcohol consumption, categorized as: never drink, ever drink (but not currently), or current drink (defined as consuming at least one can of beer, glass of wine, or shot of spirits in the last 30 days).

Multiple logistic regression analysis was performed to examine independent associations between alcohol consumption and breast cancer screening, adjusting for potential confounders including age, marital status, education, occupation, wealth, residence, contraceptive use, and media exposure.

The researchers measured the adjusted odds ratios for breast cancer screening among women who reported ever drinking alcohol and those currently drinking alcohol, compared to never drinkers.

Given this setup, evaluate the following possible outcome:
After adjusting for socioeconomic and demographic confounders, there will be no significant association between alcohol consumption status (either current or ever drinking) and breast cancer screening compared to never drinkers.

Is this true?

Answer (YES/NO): NO